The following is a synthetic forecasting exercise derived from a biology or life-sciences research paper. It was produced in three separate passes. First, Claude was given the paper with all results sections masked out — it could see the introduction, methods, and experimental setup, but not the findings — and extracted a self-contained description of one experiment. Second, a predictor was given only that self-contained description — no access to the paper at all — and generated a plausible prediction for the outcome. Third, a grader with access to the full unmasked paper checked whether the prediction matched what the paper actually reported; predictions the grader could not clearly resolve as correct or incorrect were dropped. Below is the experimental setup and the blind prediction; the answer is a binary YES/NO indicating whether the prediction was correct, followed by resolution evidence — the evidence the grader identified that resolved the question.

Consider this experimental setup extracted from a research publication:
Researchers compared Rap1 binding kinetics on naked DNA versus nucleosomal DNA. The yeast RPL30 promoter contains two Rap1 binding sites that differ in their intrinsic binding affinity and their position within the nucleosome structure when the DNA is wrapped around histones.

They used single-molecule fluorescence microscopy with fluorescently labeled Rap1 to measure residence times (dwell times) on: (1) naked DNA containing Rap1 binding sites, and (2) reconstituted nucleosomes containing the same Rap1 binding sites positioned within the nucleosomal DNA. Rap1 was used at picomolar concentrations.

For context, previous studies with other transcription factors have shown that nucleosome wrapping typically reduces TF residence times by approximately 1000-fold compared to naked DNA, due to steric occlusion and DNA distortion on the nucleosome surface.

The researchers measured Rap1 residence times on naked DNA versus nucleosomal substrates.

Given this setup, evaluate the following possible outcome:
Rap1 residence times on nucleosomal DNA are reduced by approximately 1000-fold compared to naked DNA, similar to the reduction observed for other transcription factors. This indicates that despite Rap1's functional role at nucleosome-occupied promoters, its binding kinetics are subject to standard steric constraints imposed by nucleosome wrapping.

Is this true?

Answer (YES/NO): NO